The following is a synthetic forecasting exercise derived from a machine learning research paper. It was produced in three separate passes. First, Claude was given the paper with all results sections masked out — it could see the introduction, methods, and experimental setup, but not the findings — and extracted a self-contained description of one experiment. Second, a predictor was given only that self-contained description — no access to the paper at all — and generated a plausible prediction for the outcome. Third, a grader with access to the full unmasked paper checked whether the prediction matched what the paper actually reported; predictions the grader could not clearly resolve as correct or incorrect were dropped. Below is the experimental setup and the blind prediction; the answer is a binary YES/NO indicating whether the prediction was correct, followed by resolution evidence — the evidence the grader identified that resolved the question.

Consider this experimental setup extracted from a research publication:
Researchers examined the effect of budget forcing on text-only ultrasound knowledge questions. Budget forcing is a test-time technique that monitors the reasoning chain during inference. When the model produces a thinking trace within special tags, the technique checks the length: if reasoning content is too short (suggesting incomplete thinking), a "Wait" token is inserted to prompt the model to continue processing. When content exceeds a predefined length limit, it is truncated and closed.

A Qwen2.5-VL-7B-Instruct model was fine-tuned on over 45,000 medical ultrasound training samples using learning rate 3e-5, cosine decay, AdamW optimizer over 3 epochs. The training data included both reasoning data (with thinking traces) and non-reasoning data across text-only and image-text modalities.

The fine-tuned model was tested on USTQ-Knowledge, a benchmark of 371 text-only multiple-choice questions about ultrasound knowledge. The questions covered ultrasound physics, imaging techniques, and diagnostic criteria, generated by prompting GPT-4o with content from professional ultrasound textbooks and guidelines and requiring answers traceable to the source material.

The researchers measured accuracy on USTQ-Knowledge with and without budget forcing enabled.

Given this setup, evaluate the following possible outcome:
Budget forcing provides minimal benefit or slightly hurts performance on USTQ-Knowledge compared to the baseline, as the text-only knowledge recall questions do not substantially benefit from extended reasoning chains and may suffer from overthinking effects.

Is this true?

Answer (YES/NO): NO